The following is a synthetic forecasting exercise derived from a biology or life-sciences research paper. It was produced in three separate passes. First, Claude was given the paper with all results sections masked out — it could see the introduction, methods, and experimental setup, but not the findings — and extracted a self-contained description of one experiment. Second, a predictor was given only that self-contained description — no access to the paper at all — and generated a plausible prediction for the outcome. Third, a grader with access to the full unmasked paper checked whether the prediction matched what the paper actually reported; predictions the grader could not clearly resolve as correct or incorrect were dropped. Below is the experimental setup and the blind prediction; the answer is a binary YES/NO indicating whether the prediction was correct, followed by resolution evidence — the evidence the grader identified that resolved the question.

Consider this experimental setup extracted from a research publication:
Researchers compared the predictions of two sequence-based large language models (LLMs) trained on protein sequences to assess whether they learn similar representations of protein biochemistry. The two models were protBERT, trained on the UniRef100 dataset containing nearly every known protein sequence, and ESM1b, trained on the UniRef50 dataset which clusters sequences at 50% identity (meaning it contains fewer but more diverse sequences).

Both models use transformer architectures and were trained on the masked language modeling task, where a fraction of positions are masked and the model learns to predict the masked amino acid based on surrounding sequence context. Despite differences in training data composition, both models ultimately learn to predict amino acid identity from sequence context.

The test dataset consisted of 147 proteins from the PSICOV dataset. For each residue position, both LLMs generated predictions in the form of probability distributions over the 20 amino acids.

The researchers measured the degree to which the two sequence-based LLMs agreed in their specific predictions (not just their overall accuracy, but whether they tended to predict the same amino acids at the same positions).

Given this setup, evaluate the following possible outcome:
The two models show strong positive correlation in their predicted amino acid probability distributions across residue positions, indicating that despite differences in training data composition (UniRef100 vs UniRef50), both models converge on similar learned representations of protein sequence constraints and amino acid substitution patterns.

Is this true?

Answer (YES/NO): NO